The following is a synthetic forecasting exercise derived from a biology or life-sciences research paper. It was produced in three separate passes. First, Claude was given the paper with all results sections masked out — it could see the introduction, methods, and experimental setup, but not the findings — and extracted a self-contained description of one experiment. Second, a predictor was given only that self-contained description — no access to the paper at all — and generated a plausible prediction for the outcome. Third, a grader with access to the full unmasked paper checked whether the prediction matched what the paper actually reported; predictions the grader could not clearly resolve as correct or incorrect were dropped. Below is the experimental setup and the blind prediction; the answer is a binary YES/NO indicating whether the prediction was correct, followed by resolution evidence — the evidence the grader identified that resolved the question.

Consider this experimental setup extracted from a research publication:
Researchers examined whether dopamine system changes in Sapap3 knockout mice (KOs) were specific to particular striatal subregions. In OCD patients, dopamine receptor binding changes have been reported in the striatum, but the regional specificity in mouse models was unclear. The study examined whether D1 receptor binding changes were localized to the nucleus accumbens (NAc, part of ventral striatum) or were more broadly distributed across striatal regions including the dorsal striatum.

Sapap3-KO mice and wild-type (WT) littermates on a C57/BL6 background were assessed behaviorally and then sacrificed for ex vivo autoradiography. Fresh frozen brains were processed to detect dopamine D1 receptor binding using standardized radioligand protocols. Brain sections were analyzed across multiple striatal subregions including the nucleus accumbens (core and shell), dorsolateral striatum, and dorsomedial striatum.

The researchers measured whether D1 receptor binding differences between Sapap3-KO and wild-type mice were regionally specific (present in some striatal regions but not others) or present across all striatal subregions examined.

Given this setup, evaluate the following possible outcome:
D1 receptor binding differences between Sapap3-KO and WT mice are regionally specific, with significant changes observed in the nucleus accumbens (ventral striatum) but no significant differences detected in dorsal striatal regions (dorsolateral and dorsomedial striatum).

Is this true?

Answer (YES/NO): NO